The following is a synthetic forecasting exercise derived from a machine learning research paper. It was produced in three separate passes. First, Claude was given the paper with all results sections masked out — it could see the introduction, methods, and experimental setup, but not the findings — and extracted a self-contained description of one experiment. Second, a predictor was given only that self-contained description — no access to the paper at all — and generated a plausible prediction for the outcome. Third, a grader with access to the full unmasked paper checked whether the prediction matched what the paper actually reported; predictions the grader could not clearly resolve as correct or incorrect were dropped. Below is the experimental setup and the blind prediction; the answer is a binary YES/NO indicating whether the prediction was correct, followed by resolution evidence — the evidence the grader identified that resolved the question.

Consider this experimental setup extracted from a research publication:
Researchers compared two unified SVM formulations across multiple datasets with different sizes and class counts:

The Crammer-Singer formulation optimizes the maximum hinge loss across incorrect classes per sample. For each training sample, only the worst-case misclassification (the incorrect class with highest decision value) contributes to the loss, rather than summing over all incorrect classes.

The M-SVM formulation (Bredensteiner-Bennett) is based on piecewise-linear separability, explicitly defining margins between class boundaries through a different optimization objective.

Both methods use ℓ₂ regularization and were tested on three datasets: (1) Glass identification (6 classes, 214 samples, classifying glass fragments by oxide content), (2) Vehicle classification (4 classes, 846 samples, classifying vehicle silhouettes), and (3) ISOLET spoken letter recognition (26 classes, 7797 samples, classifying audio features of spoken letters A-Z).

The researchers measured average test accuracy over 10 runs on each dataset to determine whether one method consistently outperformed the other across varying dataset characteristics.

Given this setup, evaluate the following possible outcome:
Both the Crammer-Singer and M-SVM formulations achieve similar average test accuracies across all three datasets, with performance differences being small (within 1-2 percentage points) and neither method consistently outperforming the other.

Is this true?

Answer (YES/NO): NO